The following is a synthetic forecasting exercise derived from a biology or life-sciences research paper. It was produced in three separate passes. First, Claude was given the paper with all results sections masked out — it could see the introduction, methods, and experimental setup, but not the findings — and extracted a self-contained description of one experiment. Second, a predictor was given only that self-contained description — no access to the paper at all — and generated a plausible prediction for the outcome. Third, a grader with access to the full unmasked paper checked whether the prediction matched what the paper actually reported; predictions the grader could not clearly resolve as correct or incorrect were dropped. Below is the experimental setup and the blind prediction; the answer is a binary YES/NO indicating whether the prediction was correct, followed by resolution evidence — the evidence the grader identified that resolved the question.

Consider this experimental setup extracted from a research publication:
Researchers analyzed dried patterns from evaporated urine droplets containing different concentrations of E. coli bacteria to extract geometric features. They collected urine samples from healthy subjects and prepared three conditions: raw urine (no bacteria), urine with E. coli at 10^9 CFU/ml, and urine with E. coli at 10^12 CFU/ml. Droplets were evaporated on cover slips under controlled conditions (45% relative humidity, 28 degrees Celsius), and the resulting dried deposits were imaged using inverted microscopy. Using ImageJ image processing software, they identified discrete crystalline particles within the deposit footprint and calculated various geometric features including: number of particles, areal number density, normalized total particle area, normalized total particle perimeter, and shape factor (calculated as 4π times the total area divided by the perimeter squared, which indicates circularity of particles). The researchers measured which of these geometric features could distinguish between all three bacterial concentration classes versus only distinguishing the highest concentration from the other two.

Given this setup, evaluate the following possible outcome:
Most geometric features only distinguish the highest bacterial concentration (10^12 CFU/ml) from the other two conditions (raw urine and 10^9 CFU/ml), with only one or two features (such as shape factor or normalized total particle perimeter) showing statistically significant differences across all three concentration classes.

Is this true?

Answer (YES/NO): YES